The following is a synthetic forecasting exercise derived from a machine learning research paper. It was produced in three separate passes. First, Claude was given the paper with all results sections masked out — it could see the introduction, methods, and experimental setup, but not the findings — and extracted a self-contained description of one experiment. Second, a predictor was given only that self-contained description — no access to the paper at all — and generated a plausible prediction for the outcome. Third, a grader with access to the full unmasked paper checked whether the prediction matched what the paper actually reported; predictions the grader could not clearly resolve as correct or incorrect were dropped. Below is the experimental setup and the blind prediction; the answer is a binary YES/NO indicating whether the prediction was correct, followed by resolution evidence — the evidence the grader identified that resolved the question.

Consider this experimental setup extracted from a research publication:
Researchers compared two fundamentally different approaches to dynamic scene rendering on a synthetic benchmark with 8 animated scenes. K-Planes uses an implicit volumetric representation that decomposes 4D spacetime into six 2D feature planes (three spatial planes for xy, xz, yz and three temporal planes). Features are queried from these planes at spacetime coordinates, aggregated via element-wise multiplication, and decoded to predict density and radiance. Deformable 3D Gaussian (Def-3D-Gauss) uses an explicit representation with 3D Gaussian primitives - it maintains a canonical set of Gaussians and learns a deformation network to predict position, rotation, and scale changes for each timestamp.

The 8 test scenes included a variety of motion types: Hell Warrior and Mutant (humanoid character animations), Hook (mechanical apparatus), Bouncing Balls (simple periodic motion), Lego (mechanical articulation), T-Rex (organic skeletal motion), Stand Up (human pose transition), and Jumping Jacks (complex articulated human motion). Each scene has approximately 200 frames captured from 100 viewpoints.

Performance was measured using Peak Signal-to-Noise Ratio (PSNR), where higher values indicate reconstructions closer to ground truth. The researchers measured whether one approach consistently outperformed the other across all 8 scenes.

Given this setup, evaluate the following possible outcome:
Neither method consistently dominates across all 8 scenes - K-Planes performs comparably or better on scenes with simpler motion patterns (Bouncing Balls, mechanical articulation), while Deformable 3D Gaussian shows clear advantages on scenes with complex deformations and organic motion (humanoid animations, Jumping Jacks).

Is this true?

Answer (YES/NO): NO